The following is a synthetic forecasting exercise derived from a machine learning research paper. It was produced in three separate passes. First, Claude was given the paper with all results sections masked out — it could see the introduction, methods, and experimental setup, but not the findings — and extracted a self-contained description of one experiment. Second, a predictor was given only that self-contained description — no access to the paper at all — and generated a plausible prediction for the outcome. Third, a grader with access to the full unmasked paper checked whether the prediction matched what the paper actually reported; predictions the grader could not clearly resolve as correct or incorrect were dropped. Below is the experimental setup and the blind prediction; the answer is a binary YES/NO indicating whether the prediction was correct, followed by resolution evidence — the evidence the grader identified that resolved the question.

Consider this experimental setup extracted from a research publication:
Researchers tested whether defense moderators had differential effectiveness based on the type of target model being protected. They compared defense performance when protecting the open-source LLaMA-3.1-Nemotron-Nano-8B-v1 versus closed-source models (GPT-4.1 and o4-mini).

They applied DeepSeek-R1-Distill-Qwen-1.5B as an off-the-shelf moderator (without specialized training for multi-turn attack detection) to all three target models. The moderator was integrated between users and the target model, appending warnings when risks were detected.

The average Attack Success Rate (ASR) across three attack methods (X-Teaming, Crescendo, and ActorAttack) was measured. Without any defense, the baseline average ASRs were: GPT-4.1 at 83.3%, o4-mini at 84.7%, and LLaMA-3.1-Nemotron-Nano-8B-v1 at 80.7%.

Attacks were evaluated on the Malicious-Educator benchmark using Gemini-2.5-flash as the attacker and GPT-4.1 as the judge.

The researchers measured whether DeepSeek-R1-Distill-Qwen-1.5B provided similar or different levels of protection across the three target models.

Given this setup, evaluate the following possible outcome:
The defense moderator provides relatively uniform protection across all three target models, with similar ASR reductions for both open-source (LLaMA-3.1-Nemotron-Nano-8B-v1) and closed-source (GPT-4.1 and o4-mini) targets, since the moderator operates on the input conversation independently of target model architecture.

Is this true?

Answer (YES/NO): YES